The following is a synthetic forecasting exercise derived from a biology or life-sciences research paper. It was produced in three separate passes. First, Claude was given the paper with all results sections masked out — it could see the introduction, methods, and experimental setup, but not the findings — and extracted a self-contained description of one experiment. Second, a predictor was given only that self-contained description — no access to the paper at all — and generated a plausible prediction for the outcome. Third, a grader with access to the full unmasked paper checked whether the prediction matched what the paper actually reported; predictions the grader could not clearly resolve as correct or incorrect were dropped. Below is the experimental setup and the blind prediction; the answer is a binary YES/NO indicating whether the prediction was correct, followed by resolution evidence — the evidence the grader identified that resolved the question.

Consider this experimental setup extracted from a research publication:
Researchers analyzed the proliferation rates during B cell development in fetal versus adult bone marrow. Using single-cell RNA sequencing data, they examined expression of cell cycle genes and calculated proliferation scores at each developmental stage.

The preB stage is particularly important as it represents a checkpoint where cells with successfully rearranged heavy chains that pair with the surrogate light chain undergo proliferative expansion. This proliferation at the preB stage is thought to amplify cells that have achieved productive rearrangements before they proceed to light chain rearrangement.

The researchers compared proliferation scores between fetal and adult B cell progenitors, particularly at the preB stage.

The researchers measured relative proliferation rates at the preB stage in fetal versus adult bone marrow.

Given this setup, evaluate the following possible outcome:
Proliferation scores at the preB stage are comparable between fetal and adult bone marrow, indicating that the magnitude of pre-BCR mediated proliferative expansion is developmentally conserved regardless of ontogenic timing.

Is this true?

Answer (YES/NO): NO